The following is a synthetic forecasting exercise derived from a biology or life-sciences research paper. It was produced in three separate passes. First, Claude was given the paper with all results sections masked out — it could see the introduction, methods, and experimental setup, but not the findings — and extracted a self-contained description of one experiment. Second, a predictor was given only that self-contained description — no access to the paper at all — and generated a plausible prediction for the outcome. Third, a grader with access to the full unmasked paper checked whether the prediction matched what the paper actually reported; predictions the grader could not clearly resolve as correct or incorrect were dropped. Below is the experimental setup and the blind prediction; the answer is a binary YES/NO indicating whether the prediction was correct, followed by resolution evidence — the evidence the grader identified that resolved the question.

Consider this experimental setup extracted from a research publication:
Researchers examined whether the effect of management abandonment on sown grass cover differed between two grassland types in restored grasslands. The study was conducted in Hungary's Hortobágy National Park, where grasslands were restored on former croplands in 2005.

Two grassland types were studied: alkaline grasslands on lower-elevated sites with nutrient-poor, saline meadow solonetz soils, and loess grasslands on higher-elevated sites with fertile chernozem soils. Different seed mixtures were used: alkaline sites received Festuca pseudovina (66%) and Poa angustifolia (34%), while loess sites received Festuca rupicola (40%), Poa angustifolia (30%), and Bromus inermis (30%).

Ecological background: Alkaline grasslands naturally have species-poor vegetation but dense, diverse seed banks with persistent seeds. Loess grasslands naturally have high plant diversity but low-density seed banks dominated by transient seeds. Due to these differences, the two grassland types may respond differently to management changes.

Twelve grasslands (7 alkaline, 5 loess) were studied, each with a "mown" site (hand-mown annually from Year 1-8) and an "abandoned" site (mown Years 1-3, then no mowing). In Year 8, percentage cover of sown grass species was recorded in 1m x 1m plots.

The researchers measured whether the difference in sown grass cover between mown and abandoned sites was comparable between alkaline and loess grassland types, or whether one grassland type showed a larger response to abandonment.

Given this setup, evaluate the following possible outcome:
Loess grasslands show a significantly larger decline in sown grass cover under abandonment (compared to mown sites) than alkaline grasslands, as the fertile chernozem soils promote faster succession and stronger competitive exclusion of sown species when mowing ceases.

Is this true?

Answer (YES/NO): NO